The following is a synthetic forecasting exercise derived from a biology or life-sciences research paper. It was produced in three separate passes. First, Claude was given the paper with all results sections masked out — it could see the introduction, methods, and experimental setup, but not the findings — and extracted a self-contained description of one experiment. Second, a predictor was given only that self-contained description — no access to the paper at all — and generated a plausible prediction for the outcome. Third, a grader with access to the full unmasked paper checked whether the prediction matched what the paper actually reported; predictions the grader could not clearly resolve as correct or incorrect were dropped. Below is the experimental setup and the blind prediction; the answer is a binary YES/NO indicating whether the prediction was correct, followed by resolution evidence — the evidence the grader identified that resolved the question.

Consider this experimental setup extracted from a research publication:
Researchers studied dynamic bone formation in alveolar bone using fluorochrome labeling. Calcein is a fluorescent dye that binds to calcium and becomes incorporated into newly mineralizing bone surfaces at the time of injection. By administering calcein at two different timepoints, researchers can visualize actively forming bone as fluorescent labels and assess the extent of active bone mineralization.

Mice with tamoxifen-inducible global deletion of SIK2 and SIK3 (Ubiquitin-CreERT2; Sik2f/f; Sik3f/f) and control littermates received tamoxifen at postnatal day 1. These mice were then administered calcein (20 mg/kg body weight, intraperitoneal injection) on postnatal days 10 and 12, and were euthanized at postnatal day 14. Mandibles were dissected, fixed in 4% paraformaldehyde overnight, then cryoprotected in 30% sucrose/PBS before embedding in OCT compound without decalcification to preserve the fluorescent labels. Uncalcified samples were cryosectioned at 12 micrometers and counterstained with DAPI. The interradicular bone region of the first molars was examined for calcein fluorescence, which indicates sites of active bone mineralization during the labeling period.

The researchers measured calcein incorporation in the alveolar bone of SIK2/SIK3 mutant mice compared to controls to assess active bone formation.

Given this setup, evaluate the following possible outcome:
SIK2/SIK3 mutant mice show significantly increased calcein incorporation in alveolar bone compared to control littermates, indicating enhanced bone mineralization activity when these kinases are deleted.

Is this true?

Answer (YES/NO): NO